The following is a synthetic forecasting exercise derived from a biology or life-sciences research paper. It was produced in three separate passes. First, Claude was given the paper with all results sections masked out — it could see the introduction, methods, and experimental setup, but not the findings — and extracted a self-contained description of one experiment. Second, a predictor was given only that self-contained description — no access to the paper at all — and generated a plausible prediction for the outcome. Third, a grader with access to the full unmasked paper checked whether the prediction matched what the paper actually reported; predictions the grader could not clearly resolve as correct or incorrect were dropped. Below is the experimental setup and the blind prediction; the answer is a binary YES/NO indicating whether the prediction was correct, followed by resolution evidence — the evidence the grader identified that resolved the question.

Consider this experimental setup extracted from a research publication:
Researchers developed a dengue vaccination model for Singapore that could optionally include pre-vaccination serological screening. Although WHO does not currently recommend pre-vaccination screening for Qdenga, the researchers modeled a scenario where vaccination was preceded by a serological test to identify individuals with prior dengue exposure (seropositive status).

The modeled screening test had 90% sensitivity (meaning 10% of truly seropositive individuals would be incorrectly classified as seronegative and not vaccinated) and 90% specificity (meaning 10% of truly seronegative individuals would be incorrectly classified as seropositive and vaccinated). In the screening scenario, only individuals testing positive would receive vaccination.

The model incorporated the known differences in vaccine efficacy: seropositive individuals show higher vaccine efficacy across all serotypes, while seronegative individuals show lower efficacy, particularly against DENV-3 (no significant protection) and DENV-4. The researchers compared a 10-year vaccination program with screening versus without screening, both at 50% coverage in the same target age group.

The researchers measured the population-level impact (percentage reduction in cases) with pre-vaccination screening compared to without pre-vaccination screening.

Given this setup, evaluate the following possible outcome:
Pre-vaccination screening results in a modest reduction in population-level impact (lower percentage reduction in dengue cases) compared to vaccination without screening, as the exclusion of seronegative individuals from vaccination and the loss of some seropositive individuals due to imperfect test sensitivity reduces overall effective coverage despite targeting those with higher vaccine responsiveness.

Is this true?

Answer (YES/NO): YES